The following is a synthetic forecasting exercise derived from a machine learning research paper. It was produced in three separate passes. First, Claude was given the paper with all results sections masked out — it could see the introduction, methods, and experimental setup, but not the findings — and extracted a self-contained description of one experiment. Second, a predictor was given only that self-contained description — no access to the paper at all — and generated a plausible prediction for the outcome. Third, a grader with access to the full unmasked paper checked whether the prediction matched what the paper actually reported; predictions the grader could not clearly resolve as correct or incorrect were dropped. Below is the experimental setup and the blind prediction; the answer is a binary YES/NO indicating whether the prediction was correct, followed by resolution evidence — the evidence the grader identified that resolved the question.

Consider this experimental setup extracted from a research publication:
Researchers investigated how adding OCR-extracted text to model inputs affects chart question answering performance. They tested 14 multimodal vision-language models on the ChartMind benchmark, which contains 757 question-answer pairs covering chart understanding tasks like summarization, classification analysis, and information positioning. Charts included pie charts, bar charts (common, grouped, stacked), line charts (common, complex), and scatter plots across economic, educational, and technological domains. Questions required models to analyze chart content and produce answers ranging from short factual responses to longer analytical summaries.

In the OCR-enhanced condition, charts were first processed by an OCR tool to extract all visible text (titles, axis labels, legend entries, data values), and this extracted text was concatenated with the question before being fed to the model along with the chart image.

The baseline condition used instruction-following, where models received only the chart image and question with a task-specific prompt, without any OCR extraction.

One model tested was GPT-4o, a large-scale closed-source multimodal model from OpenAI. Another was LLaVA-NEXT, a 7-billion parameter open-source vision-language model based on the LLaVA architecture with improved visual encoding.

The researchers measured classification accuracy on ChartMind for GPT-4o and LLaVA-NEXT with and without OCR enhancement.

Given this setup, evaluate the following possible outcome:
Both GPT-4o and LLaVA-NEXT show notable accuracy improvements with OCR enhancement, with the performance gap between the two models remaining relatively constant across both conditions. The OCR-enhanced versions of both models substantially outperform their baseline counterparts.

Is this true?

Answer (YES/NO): NO